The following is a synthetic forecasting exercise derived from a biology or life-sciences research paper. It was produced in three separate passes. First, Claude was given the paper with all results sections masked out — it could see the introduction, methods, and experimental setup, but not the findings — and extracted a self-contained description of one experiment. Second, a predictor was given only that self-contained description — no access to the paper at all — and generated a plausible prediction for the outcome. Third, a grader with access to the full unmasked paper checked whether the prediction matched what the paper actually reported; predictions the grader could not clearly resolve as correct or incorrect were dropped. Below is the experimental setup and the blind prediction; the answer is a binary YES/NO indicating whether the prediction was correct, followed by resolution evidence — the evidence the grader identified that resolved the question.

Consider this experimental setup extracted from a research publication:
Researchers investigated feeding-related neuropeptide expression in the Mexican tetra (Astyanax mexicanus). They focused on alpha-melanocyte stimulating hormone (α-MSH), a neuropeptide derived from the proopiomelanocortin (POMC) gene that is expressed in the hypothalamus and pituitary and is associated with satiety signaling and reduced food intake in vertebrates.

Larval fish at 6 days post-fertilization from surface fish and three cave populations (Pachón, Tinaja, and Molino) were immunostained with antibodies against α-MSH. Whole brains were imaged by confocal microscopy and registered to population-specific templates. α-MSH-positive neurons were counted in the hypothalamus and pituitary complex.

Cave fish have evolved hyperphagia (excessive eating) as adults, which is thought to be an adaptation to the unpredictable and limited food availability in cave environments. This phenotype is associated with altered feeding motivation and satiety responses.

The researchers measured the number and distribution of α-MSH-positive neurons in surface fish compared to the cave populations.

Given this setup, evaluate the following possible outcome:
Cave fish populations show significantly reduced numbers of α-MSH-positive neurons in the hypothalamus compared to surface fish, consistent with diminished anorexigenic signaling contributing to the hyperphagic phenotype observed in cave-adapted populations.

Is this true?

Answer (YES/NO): NO